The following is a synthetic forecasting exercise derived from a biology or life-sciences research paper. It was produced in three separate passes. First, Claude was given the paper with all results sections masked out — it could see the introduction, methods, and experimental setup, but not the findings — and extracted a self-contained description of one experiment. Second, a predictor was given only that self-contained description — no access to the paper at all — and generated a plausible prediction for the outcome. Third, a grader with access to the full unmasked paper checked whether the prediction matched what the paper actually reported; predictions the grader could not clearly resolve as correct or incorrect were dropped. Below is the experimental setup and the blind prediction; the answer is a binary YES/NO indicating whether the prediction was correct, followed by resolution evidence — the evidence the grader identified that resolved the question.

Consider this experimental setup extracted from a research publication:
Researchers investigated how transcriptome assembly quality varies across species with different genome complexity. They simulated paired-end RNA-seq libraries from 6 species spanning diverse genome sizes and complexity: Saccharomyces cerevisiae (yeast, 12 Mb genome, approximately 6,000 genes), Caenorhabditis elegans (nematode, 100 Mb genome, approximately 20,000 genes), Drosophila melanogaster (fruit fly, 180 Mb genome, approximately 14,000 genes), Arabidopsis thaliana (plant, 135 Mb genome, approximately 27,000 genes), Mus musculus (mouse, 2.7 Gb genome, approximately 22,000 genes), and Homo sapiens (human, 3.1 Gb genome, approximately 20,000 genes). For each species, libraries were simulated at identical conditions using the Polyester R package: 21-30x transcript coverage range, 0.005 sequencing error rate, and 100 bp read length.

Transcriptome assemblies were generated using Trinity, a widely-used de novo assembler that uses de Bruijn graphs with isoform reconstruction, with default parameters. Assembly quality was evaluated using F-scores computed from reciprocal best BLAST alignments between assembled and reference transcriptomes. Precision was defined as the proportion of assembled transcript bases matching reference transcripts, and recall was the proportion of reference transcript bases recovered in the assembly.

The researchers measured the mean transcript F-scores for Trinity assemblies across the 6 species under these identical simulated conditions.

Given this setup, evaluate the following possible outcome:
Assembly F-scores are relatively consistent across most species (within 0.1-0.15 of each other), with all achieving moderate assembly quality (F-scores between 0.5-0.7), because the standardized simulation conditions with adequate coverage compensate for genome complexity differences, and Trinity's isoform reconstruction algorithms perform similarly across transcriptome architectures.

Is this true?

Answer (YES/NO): NO